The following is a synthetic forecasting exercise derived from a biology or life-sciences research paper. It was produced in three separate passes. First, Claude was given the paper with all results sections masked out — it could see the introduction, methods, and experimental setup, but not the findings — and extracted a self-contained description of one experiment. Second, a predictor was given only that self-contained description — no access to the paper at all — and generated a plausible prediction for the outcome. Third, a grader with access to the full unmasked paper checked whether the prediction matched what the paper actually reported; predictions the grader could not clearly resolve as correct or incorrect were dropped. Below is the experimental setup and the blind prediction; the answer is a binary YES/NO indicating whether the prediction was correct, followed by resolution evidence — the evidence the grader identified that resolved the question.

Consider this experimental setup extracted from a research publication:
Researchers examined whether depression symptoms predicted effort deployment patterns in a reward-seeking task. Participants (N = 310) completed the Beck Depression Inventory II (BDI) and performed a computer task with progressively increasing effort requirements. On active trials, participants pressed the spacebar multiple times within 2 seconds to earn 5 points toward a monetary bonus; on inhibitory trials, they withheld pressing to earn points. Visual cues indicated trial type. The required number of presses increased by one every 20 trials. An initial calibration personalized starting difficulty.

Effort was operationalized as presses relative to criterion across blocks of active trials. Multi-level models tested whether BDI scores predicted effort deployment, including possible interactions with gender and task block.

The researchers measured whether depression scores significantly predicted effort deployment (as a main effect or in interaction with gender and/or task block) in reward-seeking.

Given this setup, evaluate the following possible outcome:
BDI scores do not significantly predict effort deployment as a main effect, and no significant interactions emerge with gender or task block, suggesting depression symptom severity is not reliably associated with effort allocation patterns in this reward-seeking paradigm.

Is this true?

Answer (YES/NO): YES